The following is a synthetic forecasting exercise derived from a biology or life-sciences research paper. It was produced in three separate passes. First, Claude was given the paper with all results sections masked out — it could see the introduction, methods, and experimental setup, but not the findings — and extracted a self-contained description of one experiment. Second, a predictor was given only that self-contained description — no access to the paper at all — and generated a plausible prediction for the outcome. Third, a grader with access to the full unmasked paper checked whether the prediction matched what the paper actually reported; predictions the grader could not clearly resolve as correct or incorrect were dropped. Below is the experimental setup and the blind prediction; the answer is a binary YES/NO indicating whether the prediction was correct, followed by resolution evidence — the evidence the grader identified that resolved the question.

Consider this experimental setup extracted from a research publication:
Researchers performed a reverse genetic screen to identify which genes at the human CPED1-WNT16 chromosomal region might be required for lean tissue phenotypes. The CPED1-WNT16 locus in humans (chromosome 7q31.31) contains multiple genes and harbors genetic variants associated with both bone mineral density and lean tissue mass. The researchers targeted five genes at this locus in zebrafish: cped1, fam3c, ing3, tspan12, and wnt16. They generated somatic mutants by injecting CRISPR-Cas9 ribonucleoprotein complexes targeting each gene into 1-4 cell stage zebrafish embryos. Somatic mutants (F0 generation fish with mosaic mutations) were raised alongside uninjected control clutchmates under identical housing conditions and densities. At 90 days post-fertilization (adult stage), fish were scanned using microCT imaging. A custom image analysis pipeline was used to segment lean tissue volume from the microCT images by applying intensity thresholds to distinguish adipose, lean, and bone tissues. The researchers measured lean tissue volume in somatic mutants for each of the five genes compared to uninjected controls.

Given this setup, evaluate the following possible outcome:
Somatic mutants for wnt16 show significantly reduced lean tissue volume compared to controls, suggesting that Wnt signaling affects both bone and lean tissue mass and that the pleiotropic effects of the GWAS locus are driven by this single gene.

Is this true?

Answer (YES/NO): NO